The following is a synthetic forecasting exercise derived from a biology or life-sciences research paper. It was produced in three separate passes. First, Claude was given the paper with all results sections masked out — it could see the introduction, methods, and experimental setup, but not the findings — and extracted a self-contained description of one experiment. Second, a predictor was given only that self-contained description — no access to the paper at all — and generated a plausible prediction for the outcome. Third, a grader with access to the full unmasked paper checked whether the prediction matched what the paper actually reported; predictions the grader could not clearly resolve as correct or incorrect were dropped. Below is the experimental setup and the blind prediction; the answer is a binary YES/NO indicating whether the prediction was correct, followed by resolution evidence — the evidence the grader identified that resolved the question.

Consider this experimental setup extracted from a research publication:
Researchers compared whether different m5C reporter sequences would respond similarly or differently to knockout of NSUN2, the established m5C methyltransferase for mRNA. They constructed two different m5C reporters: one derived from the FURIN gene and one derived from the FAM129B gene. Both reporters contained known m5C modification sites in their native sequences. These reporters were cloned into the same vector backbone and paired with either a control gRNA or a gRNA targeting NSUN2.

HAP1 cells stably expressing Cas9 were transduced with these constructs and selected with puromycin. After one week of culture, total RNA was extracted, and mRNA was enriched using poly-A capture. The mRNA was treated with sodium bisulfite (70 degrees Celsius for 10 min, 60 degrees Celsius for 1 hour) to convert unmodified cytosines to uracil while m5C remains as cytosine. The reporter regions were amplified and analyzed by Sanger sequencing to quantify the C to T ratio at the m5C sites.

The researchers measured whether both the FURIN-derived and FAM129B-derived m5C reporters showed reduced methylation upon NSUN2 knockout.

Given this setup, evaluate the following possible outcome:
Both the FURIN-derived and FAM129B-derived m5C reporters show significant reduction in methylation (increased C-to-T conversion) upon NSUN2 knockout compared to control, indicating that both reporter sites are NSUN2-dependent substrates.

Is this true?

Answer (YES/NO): NO